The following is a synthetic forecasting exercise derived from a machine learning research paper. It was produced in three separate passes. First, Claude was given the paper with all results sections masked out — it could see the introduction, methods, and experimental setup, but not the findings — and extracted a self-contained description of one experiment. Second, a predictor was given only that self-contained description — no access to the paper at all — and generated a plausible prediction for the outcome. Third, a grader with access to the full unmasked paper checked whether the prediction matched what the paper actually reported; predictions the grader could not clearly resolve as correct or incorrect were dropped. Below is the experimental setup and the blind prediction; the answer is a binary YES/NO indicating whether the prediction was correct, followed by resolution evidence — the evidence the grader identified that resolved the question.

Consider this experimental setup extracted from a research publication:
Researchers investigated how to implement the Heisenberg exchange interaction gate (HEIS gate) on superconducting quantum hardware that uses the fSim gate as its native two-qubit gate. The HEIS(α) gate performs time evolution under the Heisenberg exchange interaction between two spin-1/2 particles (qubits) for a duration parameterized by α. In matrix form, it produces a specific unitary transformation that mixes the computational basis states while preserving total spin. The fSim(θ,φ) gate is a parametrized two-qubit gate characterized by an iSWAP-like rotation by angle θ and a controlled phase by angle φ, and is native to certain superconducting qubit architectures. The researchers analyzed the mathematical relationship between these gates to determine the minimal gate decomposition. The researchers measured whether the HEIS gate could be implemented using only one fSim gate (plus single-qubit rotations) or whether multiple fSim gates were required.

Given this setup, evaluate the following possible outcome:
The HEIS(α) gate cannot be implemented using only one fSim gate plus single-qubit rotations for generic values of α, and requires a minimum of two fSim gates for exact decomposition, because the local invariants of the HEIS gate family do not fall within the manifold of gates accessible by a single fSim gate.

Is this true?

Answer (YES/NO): NO